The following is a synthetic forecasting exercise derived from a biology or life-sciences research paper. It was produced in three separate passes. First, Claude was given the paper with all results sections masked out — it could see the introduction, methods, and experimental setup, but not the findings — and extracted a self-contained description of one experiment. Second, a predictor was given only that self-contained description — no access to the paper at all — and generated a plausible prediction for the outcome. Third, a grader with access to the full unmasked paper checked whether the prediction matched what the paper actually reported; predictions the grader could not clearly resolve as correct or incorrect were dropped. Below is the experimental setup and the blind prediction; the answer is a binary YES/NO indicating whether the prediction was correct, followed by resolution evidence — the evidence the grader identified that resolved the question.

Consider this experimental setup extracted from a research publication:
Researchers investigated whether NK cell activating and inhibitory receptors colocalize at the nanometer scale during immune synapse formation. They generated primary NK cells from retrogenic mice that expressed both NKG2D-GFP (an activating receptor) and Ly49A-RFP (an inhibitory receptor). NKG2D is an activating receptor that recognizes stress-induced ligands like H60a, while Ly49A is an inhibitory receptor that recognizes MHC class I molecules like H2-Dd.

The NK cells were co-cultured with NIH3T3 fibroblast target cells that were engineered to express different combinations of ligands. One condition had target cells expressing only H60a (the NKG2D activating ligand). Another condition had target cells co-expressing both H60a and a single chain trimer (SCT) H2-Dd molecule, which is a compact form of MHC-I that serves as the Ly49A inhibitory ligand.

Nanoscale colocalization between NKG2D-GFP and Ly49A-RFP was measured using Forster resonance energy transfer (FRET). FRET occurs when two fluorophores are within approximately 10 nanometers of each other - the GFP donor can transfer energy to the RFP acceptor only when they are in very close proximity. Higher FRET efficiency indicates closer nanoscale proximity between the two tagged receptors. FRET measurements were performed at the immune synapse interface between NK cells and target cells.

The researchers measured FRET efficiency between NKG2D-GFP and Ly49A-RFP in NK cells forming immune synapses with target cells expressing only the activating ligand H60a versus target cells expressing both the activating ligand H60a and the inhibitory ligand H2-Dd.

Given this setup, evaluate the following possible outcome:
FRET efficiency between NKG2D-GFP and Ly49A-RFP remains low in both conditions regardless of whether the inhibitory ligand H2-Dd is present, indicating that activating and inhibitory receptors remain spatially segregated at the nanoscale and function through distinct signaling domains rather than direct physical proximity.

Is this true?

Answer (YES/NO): NO